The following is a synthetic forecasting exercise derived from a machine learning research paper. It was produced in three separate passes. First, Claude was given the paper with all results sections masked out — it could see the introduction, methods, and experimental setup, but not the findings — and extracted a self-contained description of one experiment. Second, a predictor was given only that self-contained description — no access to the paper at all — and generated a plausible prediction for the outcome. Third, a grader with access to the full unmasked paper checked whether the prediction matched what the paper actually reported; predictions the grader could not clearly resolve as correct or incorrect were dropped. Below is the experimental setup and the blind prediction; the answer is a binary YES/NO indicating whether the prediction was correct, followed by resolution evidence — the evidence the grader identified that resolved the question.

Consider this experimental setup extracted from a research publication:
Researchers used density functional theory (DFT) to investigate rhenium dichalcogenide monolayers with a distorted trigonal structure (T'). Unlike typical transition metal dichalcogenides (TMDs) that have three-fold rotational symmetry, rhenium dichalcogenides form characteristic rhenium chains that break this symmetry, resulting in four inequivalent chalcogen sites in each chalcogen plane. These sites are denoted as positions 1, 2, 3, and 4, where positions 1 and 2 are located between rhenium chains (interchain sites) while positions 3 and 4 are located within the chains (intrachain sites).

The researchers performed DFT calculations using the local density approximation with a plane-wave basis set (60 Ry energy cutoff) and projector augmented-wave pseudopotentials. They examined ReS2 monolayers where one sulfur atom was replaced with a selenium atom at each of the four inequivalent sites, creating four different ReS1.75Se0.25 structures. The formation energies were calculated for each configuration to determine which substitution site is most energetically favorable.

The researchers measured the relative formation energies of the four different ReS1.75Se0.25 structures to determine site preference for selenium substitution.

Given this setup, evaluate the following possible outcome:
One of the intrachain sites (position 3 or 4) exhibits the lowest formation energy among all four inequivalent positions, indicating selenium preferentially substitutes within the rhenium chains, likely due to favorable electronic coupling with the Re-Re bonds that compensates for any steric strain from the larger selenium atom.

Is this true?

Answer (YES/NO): NO